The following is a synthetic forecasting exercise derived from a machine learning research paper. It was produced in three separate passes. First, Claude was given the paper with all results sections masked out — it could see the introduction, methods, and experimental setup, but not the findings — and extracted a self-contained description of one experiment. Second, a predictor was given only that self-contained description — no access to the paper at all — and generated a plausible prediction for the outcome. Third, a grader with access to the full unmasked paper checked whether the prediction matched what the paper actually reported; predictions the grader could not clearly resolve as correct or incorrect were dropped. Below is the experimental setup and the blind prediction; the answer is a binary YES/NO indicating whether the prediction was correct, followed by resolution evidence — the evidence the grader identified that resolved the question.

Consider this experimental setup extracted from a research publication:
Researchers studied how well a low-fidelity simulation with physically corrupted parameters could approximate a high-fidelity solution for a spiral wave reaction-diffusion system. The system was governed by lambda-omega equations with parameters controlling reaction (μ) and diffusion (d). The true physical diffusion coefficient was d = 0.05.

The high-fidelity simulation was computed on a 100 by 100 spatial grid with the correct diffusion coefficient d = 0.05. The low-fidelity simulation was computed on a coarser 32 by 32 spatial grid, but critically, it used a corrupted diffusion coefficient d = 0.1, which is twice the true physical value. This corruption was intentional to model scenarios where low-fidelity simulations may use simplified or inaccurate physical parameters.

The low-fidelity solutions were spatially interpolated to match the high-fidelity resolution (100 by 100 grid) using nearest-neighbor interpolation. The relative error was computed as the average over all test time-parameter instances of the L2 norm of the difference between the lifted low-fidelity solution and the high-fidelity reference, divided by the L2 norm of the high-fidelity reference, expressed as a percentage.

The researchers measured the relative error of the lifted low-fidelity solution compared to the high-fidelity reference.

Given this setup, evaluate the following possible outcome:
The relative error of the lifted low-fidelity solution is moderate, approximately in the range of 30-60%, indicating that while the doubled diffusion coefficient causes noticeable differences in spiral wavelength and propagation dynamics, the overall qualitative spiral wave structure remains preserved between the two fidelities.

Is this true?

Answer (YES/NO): NO